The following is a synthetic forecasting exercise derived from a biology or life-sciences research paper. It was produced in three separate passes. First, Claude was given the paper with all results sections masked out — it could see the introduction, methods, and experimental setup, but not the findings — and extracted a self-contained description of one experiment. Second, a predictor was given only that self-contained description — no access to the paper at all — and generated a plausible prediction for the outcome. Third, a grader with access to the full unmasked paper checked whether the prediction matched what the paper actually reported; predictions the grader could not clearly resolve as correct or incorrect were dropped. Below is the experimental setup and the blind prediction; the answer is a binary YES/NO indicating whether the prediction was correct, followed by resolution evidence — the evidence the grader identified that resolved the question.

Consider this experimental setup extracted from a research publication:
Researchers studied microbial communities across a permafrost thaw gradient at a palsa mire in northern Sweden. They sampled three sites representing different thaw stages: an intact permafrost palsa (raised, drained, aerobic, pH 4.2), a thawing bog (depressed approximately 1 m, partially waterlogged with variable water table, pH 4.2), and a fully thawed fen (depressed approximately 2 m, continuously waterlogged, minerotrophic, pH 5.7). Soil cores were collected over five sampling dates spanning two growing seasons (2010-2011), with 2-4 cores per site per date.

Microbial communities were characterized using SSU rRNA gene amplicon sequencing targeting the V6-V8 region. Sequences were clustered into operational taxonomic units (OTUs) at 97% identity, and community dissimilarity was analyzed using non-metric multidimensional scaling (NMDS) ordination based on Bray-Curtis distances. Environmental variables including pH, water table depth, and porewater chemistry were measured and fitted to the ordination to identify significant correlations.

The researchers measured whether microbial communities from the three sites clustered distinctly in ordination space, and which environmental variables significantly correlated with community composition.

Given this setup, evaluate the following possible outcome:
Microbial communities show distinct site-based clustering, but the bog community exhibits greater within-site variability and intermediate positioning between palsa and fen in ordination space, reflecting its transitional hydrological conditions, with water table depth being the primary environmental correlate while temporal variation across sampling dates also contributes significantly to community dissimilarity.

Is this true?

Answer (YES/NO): NO